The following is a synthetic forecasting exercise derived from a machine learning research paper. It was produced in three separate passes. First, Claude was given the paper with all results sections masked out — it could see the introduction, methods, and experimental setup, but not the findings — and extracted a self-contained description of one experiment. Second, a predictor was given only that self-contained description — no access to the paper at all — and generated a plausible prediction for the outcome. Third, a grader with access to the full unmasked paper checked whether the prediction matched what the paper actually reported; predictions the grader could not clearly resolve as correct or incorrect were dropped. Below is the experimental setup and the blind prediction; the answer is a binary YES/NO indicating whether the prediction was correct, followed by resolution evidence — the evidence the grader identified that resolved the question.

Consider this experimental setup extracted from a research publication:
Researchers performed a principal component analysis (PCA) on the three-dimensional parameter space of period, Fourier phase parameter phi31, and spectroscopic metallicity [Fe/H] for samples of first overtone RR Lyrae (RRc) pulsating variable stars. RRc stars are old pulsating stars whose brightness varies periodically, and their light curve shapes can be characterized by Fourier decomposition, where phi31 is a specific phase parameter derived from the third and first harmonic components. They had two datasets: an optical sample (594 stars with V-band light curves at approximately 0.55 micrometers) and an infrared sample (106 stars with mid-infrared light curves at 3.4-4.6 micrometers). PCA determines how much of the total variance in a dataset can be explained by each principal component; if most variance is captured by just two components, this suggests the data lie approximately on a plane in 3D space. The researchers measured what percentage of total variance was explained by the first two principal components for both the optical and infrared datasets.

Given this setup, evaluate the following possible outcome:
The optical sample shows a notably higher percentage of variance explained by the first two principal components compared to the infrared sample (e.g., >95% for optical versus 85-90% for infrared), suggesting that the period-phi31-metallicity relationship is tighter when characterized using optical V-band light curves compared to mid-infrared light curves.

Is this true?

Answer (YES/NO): NO